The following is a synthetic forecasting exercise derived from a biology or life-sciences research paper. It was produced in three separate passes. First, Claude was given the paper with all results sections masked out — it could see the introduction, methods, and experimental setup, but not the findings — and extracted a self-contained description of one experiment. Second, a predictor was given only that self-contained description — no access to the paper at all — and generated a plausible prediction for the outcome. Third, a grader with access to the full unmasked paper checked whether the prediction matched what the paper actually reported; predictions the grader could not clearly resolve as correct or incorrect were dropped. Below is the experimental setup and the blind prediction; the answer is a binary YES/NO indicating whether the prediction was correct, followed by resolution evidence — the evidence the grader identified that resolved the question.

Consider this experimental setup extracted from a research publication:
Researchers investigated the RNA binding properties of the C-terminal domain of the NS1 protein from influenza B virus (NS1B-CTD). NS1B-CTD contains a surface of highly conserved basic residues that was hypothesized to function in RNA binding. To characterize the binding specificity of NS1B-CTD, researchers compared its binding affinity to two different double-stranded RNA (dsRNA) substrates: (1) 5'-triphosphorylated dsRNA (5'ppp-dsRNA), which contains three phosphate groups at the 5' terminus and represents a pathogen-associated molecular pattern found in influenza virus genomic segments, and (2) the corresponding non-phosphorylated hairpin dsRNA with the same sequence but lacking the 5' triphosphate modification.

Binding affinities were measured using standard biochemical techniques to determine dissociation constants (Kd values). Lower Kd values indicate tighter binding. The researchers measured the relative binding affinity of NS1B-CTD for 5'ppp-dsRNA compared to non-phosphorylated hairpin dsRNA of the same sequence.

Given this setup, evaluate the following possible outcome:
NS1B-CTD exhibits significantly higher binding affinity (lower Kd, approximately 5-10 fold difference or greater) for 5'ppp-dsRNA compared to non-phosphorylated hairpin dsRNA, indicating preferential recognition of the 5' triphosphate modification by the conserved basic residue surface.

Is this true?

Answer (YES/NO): YES